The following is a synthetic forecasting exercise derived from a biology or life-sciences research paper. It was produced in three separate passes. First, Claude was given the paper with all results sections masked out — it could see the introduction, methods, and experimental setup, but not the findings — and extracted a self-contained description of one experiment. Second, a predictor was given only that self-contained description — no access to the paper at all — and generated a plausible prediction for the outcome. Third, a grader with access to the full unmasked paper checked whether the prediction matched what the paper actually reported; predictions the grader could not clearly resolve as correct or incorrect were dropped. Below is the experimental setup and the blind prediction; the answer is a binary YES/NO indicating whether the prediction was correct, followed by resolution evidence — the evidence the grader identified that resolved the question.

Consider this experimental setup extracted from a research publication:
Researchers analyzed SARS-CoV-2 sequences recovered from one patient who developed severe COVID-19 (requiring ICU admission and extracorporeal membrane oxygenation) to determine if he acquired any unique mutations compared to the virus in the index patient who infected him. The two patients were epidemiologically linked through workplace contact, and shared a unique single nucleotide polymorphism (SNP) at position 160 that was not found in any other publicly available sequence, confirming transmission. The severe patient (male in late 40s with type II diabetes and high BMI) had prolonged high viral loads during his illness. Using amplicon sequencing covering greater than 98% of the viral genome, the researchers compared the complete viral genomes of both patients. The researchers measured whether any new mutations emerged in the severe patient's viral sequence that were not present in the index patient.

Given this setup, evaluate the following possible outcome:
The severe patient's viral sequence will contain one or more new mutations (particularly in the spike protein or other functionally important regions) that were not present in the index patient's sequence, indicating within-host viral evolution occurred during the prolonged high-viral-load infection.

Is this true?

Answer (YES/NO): NO